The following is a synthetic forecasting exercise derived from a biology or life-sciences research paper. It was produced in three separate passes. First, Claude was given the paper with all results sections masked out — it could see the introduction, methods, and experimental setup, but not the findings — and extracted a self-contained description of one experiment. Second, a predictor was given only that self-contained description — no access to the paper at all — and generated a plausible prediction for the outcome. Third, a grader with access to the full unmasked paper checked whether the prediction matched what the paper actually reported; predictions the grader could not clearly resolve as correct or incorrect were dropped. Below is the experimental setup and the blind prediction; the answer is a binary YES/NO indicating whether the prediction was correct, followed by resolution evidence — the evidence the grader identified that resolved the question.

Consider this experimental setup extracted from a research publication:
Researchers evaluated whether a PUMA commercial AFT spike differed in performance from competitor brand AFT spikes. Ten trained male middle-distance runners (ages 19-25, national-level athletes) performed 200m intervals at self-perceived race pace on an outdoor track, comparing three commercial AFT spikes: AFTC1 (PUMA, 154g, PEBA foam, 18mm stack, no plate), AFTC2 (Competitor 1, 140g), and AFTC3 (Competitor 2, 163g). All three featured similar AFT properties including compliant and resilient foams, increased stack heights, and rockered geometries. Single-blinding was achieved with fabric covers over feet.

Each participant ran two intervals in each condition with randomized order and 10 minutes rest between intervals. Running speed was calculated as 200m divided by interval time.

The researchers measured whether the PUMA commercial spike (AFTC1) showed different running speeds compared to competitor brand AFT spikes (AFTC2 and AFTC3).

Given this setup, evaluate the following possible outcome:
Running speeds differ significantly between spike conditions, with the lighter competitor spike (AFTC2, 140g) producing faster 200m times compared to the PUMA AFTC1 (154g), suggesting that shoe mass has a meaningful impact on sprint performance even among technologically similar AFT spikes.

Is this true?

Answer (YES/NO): NO